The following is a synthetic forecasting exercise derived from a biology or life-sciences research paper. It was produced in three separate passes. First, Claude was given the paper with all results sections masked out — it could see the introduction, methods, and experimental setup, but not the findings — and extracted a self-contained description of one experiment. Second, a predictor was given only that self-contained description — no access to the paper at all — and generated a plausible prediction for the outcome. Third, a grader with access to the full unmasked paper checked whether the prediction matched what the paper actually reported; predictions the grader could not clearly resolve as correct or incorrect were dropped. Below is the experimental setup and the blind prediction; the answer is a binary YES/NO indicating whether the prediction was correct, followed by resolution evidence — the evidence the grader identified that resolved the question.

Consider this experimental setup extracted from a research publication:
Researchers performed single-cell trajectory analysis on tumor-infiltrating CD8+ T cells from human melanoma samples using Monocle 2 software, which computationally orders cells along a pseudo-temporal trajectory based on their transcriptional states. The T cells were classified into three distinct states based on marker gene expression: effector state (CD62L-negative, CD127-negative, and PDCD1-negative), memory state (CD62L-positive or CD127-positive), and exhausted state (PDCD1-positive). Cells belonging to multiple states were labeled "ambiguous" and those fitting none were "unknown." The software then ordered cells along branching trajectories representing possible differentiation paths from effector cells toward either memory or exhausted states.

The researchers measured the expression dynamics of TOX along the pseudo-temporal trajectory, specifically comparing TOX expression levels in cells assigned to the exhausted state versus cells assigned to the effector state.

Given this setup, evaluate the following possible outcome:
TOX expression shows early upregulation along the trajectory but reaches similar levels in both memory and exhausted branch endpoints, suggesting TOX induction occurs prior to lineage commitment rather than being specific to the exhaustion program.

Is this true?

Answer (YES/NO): NO